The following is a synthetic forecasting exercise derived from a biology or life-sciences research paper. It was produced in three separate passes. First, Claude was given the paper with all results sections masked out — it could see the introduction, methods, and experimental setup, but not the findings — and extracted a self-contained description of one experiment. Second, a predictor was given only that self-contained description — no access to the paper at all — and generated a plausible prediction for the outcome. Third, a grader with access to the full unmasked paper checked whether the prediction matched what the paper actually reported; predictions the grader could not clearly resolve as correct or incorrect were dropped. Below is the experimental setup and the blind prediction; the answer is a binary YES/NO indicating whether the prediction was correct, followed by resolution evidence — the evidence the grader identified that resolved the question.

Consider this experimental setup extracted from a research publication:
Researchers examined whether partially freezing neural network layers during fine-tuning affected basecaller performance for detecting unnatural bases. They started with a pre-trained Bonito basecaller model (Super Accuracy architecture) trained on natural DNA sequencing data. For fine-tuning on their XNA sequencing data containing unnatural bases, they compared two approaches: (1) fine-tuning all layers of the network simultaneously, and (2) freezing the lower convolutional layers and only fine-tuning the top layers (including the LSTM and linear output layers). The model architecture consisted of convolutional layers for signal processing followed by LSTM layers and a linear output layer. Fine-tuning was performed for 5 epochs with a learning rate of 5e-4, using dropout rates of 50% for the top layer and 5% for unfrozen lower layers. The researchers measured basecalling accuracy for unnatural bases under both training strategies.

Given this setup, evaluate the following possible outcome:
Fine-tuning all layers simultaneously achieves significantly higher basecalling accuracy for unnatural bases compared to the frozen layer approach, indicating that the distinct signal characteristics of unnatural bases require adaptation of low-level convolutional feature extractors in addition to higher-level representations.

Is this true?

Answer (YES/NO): NO